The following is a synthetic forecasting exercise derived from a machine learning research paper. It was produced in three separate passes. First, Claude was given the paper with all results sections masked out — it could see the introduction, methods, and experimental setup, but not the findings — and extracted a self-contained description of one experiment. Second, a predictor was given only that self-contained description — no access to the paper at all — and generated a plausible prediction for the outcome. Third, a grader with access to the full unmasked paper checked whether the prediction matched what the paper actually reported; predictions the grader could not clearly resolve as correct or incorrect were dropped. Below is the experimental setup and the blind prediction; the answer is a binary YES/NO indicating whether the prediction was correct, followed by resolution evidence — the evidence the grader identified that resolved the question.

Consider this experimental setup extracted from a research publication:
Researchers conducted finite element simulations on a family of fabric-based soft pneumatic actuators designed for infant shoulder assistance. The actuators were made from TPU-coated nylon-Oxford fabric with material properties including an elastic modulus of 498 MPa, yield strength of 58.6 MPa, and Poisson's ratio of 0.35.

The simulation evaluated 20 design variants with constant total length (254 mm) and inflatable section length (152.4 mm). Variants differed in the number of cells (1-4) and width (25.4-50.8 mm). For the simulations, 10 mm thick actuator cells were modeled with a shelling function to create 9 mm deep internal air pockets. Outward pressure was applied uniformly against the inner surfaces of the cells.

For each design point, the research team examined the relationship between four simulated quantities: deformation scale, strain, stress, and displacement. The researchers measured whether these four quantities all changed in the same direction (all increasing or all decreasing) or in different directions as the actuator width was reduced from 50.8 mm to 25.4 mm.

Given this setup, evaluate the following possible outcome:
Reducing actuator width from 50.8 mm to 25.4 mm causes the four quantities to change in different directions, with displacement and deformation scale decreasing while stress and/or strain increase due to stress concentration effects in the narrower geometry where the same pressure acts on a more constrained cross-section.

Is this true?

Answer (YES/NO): NO